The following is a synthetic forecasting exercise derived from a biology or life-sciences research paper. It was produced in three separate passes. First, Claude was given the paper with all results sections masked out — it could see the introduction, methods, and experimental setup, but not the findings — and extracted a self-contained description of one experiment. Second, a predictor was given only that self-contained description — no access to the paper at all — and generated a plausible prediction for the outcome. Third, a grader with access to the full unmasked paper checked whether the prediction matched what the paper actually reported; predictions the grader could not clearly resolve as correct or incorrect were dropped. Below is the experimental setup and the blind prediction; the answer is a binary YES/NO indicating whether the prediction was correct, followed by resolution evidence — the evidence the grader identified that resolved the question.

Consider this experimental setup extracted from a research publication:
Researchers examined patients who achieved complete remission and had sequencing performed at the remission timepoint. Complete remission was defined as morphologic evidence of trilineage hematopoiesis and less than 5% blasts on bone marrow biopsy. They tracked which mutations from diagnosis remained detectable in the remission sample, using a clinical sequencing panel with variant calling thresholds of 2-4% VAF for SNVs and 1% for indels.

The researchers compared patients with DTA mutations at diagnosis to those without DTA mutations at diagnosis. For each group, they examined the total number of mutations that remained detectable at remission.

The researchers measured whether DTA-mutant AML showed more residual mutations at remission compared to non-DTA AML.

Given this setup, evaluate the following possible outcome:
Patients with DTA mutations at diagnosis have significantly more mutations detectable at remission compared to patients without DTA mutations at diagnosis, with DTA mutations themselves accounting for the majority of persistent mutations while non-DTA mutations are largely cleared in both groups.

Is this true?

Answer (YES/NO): YES